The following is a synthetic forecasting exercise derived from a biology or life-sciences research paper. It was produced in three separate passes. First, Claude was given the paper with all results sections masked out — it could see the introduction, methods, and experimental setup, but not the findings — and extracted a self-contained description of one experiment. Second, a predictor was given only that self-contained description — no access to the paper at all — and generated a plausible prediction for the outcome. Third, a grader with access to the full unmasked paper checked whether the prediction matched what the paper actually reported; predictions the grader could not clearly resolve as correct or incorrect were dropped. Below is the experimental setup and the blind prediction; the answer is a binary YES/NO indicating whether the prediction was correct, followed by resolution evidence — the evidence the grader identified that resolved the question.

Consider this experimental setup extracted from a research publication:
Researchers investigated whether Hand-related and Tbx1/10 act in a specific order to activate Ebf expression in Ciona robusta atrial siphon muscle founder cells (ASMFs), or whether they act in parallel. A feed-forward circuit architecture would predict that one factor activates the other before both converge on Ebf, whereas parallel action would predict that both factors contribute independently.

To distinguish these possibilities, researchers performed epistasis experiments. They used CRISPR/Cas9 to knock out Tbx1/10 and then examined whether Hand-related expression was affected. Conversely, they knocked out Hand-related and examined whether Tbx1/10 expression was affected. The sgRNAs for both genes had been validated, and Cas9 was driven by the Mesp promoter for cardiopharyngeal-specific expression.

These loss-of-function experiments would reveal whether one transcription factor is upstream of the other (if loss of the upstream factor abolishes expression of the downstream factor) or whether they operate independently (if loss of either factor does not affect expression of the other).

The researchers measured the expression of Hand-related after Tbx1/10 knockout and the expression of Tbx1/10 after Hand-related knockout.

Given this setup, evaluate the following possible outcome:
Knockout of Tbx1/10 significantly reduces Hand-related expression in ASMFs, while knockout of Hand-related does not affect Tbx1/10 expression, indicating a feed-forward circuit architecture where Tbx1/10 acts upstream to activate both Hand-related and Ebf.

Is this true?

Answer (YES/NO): NO